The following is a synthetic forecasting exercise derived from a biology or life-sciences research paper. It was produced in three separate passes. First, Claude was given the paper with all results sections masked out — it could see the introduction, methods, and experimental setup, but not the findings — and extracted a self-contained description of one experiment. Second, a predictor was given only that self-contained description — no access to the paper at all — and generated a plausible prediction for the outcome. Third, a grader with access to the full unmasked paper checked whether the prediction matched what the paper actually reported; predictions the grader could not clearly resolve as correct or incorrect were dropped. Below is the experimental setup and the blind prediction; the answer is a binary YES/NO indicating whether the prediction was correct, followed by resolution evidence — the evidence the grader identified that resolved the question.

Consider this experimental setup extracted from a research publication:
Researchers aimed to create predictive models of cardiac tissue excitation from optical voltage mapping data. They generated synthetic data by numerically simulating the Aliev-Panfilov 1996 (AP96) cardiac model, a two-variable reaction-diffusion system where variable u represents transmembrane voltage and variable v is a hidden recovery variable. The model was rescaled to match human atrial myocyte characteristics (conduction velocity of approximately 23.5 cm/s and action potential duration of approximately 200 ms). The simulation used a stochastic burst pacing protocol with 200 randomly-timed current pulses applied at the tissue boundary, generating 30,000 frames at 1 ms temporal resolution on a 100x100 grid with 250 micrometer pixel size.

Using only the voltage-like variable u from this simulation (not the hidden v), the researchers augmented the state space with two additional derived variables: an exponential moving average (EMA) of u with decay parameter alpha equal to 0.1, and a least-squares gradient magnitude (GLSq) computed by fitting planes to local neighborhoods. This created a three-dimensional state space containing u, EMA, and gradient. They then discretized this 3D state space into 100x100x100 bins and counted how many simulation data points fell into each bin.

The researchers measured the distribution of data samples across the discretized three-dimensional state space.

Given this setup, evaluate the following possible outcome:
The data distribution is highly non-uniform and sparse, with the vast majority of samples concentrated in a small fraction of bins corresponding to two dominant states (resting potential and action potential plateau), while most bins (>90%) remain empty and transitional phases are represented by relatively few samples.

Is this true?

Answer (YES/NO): NO